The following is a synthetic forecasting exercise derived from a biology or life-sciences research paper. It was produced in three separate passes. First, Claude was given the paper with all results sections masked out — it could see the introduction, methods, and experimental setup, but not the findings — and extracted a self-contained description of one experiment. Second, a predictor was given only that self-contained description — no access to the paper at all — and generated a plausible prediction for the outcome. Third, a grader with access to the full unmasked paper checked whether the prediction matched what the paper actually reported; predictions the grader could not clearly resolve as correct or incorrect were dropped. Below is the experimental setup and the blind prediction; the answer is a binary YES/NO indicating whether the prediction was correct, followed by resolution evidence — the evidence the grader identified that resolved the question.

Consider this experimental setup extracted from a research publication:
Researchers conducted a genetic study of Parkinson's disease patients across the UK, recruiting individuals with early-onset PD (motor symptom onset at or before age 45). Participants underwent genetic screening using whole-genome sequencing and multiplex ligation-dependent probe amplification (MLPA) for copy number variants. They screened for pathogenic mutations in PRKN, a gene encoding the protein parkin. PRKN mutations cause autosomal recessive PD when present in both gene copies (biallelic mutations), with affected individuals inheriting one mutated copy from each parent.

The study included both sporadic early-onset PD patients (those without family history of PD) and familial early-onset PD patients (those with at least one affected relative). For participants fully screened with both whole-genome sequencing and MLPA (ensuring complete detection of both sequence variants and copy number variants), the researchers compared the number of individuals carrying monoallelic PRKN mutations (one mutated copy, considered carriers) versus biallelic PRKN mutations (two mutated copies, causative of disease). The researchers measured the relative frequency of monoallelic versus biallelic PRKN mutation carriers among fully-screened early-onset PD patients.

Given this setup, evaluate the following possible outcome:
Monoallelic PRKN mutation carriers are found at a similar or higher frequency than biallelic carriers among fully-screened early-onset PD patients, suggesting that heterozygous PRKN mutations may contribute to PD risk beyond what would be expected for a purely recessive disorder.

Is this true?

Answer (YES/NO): NO